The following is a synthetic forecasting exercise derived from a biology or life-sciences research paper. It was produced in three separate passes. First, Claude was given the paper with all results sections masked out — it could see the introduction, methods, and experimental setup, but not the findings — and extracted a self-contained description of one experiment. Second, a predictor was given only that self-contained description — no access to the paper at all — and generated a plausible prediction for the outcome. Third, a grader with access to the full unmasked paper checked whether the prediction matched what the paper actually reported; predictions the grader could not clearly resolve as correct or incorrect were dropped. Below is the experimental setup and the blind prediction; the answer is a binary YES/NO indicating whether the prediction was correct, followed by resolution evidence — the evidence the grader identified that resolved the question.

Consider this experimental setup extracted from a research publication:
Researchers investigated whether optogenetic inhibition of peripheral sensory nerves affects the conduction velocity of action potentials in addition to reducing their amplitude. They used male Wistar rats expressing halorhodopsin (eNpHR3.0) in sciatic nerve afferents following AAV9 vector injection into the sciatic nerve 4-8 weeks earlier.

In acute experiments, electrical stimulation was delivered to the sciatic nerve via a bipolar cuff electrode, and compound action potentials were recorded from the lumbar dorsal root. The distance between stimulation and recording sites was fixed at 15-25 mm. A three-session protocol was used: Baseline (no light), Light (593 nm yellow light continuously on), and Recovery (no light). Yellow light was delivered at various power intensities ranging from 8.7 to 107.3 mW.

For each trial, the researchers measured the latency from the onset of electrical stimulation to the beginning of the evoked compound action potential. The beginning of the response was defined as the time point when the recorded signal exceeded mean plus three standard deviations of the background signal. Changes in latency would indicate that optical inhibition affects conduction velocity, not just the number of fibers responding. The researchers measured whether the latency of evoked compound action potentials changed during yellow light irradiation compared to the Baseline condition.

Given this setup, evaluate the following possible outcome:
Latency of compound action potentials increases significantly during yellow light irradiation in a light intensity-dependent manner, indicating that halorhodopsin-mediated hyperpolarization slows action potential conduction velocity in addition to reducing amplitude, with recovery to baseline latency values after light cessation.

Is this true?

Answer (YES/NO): YES